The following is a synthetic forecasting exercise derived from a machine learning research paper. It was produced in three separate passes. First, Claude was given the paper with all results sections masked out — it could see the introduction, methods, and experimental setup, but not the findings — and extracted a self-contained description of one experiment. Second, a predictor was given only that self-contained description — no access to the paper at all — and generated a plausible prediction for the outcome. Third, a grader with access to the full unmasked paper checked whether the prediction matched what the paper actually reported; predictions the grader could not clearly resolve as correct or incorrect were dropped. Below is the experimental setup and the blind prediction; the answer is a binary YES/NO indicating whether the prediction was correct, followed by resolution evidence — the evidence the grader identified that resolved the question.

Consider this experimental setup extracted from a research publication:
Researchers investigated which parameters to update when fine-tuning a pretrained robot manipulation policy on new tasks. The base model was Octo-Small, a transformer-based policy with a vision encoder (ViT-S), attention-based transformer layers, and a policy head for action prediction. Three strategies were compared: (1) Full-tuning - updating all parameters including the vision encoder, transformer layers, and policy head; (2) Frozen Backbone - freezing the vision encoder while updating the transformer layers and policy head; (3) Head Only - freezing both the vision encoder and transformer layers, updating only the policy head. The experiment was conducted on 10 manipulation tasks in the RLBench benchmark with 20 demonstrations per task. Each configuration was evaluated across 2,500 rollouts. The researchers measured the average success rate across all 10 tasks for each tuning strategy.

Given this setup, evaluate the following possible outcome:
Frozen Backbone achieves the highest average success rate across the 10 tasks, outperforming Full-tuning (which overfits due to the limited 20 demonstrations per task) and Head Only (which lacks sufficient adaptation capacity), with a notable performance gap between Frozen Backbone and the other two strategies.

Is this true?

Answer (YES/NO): NO